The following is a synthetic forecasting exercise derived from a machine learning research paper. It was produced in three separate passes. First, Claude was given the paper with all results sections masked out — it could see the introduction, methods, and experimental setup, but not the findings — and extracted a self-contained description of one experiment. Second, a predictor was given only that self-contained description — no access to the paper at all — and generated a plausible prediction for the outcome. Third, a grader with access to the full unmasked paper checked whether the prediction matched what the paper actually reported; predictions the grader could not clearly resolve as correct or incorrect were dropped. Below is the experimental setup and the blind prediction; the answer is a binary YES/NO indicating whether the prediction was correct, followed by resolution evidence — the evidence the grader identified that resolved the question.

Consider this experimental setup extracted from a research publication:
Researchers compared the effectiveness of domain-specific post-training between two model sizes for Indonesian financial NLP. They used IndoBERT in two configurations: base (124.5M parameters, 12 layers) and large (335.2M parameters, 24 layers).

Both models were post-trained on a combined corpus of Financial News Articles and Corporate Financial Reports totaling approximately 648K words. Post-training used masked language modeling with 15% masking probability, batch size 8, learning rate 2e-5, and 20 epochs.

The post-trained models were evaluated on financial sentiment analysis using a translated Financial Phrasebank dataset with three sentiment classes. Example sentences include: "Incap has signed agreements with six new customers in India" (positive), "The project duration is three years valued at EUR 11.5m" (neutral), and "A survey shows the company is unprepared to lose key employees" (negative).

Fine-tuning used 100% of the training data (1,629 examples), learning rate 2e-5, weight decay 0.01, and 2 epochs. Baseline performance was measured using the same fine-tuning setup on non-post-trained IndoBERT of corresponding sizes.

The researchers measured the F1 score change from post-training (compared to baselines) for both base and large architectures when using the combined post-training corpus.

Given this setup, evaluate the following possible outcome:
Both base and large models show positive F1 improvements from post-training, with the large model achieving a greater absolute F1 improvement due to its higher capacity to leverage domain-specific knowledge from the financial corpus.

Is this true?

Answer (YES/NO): NO